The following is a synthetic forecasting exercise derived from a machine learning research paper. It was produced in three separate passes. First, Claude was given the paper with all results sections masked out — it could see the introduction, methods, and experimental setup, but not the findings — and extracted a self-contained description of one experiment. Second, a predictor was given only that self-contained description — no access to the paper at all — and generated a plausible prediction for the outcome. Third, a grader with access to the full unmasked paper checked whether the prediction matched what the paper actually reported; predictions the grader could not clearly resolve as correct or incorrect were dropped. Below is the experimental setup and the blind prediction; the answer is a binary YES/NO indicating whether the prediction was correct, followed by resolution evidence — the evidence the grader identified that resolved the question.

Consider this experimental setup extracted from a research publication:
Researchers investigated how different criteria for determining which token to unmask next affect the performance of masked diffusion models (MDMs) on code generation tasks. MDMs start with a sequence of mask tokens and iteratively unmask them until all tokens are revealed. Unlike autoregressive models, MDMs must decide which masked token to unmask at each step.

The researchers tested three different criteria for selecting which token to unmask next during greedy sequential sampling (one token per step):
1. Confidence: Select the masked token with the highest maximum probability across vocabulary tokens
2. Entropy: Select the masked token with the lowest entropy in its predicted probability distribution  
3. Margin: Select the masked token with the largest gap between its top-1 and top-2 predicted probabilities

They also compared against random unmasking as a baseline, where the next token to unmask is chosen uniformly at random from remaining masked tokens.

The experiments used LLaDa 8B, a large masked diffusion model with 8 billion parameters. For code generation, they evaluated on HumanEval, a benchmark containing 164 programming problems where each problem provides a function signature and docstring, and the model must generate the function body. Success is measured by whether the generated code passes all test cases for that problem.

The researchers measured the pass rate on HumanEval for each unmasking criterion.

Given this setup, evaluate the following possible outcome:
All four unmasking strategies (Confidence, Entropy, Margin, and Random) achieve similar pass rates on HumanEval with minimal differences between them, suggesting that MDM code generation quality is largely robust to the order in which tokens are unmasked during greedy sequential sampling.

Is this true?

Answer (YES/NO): NO